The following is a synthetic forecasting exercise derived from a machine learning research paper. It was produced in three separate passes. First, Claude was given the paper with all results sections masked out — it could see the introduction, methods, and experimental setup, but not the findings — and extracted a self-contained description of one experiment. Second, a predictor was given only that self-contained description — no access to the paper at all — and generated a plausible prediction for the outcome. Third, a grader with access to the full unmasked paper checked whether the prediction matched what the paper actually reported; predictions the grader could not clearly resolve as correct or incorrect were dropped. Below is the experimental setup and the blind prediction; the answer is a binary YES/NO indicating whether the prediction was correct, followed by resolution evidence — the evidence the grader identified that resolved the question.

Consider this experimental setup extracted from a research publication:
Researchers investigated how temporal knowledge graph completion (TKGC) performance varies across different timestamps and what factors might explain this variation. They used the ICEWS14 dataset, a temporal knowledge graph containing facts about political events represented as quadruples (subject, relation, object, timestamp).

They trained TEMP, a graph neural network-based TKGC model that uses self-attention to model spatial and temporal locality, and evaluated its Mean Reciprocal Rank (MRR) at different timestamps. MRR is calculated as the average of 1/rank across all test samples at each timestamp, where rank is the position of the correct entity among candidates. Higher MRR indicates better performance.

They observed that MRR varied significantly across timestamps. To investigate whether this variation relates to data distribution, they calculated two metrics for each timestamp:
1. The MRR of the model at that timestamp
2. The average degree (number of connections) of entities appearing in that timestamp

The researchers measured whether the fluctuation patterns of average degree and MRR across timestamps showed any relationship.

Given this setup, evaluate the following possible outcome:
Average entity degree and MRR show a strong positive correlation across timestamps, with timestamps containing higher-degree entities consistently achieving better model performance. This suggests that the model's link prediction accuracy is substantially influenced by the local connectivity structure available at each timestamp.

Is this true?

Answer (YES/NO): YES